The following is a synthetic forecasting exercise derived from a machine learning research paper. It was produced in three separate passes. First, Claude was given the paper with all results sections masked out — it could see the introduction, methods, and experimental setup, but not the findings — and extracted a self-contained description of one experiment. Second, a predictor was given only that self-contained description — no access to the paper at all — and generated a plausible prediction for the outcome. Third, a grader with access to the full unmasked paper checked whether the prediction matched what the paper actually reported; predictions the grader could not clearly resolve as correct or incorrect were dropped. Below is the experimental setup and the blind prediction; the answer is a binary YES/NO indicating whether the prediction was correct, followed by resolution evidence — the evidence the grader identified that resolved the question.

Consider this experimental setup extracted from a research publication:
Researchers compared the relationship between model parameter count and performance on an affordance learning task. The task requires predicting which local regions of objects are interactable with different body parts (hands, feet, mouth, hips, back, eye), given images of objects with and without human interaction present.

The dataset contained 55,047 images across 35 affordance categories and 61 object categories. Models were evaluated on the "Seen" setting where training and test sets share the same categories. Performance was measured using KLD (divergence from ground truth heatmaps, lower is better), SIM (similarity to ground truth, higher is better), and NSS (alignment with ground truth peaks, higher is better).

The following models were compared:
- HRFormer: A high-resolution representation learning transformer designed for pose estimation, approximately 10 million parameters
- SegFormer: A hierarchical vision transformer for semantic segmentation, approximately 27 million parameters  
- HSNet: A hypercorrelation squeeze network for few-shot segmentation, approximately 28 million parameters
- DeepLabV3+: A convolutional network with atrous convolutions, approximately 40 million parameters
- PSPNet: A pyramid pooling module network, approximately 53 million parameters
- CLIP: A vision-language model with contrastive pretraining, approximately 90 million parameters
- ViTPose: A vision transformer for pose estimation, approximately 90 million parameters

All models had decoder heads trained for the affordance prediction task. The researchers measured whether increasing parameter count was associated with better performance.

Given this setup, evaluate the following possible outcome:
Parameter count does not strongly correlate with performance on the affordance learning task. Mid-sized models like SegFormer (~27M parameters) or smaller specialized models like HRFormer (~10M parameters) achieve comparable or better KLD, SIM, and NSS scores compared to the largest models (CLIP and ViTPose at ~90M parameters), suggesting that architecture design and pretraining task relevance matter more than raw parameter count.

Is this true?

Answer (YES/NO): YES